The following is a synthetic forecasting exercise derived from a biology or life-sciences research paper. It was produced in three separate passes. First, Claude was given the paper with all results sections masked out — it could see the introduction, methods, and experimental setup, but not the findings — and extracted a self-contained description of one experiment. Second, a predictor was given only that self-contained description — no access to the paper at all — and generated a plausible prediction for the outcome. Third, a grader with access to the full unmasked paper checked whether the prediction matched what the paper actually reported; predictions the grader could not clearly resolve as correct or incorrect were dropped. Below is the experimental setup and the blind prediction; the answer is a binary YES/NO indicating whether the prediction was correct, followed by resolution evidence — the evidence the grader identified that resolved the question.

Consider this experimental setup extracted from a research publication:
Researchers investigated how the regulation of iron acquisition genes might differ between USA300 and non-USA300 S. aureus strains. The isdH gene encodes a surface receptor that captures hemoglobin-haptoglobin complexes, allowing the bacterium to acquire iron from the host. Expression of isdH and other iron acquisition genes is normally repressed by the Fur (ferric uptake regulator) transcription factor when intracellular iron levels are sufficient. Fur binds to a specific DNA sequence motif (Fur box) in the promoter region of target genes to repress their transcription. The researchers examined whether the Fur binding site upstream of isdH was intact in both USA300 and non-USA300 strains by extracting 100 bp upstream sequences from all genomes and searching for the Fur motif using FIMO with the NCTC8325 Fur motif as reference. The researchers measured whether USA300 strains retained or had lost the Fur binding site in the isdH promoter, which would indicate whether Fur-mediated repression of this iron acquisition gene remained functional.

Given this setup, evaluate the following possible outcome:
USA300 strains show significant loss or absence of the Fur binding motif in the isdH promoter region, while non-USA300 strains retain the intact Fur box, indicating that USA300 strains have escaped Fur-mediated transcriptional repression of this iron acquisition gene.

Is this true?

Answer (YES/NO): YES